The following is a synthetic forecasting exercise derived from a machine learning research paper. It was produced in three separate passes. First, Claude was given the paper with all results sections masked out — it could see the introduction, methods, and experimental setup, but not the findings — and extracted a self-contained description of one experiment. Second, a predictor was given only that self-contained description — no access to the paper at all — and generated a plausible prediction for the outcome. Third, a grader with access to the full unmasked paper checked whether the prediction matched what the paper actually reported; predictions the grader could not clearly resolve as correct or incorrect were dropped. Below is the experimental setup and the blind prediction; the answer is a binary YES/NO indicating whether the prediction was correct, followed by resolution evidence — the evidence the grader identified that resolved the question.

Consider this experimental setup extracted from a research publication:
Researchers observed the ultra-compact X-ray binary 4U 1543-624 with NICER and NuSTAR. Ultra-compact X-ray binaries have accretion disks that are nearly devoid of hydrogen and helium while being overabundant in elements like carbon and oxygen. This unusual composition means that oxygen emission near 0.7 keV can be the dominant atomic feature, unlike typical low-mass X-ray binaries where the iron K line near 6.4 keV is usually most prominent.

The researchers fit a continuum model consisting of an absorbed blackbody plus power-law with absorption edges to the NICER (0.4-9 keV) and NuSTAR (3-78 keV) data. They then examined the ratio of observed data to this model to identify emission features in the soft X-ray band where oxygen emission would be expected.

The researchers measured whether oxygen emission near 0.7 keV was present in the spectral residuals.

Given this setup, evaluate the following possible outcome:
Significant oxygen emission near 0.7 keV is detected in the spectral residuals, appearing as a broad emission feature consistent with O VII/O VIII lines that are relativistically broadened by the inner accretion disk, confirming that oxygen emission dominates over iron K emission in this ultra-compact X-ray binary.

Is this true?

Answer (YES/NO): NO